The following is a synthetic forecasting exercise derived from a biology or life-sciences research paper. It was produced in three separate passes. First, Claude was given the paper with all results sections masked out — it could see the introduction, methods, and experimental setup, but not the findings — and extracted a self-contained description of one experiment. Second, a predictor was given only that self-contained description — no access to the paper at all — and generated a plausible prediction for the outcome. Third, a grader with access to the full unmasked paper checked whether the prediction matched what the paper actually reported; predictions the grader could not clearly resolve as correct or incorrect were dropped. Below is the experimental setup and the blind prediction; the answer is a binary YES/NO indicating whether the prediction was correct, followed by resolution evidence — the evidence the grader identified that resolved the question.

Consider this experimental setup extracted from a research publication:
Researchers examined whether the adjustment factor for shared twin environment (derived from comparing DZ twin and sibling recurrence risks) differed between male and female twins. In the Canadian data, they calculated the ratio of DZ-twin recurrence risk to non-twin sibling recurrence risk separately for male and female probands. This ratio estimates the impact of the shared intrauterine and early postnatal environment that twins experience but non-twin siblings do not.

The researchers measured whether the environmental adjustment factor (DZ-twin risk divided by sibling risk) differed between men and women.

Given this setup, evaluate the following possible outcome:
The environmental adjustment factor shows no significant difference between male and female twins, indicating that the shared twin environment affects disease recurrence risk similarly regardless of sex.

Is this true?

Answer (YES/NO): YES